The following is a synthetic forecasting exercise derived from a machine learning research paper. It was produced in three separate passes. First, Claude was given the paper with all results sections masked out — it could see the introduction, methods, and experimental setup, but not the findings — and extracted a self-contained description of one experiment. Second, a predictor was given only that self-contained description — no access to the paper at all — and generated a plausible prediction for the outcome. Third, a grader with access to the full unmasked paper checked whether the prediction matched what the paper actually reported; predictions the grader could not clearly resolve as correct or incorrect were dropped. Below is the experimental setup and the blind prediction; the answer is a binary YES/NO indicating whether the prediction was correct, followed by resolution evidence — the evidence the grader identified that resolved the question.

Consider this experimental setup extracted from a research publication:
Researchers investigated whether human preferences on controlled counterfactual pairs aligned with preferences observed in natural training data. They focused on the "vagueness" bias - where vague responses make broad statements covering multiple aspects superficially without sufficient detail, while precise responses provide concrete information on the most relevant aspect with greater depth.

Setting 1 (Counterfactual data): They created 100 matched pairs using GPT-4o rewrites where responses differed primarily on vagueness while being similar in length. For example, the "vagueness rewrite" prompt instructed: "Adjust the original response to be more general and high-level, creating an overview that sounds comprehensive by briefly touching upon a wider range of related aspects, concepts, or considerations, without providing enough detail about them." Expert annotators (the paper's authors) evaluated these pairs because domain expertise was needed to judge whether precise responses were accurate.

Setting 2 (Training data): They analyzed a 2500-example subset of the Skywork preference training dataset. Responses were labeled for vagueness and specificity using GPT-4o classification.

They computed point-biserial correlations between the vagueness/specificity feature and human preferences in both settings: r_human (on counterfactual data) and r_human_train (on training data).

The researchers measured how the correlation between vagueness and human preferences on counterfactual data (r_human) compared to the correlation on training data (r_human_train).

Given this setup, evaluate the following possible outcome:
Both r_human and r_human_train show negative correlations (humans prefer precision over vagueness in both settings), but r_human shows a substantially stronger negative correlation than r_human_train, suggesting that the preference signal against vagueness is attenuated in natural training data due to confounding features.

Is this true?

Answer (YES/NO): NO